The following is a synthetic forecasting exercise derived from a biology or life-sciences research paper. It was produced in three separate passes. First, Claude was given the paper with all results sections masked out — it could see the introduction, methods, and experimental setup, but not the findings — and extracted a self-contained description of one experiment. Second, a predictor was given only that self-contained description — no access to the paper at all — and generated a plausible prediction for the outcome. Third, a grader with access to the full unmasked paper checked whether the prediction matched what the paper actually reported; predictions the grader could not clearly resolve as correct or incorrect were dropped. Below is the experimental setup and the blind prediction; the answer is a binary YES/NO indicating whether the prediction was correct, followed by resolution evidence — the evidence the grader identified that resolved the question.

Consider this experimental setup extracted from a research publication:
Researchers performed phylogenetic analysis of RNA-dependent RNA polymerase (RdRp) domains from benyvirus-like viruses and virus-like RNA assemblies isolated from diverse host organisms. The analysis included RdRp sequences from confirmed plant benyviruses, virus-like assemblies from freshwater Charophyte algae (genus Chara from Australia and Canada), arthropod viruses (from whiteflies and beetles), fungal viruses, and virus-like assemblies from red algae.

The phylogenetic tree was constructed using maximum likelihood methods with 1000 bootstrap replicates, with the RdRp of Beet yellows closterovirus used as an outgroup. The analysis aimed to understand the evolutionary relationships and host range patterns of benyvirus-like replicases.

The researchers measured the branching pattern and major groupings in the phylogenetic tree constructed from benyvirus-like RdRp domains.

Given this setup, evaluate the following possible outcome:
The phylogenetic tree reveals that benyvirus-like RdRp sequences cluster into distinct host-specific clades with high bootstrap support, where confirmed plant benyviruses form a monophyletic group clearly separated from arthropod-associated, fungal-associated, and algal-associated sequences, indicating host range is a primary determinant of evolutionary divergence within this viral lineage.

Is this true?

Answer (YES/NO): NO